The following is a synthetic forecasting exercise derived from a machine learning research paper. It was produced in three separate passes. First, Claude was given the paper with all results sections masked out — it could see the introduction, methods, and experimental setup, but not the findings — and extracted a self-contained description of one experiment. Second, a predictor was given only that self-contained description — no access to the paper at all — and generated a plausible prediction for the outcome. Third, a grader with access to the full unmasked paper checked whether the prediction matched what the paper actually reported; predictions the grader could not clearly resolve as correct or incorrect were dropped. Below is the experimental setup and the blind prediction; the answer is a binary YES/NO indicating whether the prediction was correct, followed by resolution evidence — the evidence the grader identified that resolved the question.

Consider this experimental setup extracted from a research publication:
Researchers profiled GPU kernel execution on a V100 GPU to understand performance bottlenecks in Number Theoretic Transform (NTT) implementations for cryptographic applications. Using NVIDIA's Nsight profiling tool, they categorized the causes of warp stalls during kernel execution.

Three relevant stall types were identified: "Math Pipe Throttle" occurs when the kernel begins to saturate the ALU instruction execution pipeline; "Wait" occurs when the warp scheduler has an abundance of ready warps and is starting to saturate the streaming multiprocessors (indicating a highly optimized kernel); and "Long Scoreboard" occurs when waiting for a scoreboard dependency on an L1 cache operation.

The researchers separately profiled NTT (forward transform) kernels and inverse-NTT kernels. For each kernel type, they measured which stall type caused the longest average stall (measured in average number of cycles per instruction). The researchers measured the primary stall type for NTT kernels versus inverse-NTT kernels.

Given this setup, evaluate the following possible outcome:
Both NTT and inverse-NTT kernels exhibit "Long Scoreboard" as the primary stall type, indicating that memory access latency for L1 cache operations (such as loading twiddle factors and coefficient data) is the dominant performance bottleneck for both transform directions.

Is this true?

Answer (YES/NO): NO